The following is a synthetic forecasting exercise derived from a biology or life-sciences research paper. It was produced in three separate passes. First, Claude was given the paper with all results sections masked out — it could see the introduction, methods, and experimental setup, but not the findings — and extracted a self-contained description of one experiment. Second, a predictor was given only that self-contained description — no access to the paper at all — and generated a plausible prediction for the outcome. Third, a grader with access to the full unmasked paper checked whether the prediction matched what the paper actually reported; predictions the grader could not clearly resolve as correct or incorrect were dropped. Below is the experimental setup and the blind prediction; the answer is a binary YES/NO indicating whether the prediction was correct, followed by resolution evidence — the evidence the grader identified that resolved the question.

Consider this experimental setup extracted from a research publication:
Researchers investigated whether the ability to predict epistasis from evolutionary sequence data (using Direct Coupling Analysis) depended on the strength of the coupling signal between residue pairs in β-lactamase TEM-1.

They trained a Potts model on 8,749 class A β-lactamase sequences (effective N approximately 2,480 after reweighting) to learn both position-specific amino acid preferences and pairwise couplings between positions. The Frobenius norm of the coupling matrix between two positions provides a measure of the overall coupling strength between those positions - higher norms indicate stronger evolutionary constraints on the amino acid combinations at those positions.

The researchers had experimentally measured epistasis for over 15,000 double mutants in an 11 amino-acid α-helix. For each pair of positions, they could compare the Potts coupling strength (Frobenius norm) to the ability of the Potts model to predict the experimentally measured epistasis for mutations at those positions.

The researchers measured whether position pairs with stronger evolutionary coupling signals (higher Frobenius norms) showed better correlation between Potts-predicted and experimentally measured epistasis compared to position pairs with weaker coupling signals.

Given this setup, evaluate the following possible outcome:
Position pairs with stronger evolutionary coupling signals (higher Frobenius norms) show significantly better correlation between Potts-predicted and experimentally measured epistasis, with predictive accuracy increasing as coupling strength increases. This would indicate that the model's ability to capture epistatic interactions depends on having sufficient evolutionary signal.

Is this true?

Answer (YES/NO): NO